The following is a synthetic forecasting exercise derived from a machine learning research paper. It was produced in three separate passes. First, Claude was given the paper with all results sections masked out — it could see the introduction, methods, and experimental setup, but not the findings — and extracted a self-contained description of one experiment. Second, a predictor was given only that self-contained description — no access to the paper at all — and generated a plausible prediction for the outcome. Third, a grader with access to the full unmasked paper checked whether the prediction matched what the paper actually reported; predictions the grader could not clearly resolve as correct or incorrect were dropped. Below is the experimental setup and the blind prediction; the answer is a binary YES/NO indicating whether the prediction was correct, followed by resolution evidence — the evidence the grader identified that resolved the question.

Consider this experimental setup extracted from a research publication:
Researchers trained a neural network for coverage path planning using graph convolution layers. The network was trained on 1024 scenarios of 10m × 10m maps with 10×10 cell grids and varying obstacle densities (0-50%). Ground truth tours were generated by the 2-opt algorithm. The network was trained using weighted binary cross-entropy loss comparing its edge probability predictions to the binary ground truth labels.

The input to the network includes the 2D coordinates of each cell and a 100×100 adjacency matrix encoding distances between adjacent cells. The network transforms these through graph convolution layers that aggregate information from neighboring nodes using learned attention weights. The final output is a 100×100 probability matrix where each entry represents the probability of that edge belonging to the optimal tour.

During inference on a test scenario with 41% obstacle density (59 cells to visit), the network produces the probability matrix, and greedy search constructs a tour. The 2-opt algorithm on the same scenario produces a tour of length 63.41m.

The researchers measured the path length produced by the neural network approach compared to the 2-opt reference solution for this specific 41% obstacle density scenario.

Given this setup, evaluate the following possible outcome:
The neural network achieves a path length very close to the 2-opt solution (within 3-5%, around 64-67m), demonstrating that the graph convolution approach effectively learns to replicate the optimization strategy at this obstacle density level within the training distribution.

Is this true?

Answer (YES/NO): NO